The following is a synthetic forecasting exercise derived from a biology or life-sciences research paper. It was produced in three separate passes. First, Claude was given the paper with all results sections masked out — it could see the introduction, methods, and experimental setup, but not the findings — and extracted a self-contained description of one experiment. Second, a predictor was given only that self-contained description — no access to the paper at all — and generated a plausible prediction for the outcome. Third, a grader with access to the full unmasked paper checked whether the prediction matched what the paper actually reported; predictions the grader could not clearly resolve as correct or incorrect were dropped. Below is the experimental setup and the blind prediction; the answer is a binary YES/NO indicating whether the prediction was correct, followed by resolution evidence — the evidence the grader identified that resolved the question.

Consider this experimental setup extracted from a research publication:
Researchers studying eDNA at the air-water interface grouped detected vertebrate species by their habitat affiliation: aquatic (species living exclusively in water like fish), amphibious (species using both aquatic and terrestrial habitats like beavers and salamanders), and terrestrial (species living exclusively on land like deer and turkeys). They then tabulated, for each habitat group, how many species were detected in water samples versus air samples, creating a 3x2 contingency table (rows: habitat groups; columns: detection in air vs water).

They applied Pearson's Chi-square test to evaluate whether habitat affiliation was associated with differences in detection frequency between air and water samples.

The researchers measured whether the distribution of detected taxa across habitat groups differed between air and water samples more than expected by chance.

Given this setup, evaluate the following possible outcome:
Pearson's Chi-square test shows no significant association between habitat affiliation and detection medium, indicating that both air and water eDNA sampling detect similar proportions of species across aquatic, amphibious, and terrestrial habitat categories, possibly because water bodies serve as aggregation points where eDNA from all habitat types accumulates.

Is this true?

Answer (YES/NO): YES